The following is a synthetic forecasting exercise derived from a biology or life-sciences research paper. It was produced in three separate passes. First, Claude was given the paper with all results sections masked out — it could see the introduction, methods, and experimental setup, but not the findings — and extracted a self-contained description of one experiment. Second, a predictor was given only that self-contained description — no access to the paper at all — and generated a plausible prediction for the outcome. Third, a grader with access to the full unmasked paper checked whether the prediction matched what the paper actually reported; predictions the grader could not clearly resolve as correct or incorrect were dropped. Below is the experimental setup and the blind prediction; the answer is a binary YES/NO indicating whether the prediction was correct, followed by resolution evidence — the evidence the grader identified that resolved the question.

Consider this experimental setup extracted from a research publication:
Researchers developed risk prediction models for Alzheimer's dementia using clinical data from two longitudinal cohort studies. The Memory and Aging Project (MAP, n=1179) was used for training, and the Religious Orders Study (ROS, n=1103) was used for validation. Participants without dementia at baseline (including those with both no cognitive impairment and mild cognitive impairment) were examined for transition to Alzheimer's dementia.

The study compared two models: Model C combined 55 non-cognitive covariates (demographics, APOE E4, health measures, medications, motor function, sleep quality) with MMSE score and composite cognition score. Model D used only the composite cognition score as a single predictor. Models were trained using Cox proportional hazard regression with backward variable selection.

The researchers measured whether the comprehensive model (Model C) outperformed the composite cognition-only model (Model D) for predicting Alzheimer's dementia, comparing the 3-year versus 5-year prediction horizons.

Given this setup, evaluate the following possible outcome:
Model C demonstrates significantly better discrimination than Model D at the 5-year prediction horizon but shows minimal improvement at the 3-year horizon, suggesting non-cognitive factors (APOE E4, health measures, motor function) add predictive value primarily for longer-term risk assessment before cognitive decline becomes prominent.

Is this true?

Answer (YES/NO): YES